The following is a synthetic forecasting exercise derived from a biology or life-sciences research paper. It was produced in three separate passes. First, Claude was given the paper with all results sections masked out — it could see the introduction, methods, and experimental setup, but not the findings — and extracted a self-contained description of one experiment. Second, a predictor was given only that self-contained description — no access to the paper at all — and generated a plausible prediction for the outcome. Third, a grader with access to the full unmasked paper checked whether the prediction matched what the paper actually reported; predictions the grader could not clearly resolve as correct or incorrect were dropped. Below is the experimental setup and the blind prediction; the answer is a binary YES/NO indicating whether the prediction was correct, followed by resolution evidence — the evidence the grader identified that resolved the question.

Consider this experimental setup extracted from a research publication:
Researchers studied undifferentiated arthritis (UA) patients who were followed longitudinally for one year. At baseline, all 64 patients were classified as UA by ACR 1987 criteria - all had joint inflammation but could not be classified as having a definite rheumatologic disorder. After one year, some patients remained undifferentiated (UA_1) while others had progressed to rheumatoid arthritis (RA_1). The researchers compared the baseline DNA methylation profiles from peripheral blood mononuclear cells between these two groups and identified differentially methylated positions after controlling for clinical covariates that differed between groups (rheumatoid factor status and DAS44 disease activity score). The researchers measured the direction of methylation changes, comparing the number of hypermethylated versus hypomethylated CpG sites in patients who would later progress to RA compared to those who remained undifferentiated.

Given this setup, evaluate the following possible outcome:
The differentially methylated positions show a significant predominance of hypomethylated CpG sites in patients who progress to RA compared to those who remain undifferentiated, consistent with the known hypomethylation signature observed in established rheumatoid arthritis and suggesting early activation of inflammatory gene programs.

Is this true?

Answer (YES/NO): YES